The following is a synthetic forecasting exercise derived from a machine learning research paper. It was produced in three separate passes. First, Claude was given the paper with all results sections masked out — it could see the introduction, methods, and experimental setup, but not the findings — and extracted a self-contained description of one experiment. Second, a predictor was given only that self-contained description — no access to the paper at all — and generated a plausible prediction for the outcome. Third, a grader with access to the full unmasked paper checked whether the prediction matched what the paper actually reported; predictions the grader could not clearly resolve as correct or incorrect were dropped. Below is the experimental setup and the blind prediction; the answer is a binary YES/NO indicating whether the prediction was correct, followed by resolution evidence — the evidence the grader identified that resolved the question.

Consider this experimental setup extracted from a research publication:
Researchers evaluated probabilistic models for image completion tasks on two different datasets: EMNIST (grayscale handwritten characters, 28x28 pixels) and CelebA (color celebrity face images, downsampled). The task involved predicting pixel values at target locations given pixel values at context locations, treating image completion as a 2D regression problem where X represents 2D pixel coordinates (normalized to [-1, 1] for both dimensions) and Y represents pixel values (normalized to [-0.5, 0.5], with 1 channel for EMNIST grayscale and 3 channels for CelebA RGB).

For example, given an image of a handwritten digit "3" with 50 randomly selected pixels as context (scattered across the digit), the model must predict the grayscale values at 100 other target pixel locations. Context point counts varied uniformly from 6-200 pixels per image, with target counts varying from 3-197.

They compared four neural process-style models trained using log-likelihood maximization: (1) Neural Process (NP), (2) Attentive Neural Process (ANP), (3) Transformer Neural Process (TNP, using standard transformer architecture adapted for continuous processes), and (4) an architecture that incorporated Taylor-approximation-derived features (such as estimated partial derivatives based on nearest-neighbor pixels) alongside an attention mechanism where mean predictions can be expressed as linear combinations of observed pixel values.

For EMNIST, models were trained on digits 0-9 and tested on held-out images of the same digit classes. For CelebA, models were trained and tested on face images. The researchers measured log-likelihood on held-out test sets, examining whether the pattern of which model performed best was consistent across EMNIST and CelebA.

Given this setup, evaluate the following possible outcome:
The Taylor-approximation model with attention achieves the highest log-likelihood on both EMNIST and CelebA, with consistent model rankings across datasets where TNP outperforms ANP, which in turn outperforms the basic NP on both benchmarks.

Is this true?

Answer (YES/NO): NO